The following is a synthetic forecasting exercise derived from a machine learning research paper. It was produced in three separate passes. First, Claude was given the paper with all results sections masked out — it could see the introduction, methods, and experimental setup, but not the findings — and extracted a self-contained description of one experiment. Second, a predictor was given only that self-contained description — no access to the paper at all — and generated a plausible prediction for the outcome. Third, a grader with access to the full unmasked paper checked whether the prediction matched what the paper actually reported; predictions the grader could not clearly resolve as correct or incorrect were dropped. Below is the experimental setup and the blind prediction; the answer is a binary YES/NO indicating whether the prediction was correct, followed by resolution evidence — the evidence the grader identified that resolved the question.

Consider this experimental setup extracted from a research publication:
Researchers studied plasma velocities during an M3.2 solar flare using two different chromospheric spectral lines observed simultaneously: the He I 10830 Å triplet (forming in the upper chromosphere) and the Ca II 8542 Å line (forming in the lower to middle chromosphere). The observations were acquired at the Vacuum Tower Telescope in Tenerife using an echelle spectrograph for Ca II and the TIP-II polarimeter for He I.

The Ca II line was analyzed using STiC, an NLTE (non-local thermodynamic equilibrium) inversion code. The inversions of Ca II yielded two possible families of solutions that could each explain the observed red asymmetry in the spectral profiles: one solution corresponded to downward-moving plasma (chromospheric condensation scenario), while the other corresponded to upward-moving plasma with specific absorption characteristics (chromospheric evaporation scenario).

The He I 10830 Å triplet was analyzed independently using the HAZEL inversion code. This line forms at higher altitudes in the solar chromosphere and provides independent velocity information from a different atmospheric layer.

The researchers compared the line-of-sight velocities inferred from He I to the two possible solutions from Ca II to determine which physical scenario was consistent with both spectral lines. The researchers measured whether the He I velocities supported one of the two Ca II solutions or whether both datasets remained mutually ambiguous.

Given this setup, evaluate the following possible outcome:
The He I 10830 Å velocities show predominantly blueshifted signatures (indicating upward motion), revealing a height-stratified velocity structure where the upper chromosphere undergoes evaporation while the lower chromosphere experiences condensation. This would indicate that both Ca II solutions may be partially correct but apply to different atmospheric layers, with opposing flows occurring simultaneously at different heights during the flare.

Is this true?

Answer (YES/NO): NO